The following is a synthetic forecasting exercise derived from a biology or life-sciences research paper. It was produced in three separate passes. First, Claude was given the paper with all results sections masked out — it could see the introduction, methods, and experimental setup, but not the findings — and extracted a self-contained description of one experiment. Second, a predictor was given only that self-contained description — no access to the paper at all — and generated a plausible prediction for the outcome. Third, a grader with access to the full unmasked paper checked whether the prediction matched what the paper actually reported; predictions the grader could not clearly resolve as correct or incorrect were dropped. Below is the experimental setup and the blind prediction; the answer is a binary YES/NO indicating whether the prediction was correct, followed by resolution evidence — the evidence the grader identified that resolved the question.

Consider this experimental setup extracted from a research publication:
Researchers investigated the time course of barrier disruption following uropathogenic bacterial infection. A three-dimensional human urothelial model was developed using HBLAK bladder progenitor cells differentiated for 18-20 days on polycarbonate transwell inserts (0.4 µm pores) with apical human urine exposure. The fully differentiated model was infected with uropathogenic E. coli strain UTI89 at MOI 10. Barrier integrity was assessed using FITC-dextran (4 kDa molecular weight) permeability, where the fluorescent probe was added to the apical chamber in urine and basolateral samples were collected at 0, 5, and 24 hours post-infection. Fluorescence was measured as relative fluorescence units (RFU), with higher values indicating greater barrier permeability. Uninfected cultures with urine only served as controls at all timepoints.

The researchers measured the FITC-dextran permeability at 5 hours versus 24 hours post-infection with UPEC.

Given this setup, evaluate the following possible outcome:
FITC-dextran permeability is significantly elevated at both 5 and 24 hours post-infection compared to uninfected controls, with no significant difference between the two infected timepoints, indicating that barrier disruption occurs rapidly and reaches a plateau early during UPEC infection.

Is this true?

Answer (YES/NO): NO